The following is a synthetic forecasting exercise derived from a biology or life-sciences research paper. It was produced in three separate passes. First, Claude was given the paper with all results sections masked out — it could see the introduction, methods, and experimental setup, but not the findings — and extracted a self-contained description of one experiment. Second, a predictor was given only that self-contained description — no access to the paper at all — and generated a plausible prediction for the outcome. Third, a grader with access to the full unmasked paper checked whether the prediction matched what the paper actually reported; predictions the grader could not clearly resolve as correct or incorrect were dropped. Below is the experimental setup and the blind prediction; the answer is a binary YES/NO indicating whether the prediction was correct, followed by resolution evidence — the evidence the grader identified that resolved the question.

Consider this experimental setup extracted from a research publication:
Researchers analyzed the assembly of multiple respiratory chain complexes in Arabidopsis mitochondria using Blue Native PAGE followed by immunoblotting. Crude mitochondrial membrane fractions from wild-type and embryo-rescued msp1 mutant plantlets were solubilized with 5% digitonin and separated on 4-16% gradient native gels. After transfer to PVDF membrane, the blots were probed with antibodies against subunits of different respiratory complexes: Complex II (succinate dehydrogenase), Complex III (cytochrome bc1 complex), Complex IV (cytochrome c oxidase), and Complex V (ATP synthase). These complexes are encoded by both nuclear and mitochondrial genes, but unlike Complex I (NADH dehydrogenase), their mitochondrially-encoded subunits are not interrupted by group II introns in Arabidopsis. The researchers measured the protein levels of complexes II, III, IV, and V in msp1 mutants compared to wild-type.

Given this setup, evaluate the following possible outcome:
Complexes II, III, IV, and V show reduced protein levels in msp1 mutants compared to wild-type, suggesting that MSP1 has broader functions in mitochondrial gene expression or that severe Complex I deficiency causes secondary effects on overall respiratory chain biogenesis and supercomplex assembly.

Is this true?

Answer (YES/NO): NO